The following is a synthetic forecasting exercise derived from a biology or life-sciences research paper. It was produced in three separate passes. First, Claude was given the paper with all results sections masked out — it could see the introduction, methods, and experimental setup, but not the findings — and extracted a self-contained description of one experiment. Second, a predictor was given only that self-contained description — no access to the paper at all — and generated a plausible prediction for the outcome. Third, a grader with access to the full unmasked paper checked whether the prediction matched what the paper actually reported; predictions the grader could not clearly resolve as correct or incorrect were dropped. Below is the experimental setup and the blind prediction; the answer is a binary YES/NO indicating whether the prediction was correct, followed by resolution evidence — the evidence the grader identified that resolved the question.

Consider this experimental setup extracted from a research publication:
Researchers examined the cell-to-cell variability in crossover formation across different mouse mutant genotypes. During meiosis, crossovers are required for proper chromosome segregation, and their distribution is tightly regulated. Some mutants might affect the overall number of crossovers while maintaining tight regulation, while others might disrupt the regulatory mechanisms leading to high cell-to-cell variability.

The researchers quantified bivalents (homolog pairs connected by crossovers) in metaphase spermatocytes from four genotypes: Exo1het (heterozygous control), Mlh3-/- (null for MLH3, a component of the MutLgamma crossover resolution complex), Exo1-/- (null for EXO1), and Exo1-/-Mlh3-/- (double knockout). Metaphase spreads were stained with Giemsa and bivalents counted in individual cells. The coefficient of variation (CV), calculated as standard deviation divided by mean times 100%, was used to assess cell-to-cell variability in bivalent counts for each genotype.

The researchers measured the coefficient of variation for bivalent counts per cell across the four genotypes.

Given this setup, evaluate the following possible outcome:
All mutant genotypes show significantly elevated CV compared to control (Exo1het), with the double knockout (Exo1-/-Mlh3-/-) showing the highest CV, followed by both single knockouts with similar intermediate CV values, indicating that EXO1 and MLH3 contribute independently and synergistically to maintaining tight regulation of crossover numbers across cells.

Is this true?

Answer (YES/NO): NO